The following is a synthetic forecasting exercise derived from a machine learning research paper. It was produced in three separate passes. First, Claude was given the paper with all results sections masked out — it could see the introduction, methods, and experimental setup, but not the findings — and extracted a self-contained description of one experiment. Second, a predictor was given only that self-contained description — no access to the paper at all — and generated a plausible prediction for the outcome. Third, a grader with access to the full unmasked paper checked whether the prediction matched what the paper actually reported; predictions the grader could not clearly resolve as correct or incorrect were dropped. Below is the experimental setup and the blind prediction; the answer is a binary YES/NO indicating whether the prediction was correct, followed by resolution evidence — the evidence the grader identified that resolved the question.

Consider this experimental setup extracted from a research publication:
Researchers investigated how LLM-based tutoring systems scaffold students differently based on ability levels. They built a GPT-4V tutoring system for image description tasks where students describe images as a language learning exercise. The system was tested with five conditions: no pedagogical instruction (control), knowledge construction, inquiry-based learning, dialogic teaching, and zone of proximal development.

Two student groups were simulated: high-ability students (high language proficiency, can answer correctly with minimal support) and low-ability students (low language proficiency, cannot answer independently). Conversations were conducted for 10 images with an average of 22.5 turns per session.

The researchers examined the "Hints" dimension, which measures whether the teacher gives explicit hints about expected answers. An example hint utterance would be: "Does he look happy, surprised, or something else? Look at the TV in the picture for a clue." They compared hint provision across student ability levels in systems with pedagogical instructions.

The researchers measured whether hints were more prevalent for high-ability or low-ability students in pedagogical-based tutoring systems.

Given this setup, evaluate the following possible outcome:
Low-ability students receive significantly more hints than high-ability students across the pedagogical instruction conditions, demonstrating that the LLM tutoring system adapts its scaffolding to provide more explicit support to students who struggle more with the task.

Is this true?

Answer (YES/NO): YES